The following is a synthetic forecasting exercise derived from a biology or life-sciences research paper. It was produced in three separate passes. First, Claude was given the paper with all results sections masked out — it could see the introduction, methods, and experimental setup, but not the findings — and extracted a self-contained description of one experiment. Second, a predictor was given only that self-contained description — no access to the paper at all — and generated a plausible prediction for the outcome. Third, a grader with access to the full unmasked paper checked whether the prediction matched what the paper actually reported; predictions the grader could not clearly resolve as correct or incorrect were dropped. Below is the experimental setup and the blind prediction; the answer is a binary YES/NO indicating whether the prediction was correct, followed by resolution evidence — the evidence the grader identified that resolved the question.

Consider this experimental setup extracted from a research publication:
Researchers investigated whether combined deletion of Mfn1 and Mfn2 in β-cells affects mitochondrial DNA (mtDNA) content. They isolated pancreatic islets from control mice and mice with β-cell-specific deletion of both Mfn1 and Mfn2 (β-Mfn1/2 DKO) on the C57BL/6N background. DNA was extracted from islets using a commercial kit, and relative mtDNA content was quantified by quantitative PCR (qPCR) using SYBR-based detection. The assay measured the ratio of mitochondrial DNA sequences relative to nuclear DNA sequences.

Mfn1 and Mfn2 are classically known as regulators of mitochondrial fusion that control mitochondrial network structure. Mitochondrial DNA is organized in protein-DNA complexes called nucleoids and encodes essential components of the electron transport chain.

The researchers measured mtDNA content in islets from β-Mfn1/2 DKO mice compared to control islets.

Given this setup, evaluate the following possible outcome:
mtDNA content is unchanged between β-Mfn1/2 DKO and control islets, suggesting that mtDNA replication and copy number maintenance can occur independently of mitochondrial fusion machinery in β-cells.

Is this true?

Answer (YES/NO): NO